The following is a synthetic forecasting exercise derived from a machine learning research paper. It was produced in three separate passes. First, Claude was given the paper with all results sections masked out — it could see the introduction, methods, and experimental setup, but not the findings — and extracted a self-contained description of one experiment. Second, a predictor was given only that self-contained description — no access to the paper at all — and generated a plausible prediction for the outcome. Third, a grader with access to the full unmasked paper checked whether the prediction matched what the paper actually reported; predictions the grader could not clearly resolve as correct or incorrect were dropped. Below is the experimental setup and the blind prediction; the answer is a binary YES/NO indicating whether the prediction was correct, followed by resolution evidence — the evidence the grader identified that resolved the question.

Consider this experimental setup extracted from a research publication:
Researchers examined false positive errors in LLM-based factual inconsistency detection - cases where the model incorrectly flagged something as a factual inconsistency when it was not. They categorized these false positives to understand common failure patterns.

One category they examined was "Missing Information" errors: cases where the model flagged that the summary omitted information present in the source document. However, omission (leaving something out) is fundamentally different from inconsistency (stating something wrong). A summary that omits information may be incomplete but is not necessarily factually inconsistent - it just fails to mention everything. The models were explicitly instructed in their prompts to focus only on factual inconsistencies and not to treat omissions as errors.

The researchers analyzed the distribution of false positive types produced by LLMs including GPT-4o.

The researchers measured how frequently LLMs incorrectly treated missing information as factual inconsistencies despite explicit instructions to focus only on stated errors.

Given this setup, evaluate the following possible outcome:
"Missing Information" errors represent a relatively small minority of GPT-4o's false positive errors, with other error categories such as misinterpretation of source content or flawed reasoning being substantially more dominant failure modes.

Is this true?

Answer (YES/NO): NO